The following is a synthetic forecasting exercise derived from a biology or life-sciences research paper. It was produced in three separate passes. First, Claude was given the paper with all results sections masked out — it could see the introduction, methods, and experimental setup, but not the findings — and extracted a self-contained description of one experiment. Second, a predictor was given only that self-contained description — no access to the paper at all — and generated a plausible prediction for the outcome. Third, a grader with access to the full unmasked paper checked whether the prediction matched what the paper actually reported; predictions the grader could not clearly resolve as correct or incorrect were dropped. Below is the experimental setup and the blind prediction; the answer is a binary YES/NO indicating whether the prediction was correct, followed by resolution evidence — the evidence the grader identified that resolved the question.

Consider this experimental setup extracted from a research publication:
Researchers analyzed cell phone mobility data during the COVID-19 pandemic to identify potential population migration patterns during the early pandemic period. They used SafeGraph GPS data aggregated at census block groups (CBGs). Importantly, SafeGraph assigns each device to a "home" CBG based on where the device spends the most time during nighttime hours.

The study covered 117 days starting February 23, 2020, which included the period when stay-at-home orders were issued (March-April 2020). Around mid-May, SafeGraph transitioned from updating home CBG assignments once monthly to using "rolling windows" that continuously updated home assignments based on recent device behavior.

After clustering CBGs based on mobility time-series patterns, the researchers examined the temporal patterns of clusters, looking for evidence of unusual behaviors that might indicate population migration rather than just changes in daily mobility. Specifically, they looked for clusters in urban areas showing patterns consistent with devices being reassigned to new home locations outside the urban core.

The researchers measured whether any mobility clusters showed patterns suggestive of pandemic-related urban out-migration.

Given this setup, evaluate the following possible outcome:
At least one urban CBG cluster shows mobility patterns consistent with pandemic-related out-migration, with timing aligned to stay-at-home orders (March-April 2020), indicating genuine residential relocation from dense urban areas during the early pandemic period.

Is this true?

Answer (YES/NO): YES